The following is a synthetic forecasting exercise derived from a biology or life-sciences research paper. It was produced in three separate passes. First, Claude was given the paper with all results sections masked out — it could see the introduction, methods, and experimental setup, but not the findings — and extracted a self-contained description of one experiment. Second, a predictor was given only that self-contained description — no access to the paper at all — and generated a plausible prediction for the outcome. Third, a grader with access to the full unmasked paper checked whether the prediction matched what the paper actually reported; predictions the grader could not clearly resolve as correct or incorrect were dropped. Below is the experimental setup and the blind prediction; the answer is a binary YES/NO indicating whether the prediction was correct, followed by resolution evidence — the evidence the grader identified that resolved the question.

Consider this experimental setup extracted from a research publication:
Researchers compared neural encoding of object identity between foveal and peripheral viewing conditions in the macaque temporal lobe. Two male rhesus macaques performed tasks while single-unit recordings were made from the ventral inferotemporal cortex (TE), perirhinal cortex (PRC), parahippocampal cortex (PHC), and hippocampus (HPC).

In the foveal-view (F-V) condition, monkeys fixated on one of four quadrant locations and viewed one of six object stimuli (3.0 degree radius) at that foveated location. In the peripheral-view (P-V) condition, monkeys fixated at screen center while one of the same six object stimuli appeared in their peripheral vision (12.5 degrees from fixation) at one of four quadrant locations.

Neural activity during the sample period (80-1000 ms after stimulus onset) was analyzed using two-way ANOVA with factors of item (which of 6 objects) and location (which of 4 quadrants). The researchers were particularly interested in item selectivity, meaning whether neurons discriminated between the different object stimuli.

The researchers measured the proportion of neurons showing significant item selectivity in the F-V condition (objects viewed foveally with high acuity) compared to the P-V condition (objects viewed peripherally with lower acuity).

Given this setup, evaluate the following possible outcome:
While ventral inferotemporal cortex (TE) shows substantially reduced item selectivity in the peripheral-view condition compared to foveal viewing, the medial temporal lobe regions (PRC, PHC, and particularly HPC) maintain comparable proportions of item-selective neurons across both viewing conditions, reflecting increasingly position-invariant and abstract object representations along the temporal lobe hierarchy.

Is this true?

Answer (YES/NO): NO